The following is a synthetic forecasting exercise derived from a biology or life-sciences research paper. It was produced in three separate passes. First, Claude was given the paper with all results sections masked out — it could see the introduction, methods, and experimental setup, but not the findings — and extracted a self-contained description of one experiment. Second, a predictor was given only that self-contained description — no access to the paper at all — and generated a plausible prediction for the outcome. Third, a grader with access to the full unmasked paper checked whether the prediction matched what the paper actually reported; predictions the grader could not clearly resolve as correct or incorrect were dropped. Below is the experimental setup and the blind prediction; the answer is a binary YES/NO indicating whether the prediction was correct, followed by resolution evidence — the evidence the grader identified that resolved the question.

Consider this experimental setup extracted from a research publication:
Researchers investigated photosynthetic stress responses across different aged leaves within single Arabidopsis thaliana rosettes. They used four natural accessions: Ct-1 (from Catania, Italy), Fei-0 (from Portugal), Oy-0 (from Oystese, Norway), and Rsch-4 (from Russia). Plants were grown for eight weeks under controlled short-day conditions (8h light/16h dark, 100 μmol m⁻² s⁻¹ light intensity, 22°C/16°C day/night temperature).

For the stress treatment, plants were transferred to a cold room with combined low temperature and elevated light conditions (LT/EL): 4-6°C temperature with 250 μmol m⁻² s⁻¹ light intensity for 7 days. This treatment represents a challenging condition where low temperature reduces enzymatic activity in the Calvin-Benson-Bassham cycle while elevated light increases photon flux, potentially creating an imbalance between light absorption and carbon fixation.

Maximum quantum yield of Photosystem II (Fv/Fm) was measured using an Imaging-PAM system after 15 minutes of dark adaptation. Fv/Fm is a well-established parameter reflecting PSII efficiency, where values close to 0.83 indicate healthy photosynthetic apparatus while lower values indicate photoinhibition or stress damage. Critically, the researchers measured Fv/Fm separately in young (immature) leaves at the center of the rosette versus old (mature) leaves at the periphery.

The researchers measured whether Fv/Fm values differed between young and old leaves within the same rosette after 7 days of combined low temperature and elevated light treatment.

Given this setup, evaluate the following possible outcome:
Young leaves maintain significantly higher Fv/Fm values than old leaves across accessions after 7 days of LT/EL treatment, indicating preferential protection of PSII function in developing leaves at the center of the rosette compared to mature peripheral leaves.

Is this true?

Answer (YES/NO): YES